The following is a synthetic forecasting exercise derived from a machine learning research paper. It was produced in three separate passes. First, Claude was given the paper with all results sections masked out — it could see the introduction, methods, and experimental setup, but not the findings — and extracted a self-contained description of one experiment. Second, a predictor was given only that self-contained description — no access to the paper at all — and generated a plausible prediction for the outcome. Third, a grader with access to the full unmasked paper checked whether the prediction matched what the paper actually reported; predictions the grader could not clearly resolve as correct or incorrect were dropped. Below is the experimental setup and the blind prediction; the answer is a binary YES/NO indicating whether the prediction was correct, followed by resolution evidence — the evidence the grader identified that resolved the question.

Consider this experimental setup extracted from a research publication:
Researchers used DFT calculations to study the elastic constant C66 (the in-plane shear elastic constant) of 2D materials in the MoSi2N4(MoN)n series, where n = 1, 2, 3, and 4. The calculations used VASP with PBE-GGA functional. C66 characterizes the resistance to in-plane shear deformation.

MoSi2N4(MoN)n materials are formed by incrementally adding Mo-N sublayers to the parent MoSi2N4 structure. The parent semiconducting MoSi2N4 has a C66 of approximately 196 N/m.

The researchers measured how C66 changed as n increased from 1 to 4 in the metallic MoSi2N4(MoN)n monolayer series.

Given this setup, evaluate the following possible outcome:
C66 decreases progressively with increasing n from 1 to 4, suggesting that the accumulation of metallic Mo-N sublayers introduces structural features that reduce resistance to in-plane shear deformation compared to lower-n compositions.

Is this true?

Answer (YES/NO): NO